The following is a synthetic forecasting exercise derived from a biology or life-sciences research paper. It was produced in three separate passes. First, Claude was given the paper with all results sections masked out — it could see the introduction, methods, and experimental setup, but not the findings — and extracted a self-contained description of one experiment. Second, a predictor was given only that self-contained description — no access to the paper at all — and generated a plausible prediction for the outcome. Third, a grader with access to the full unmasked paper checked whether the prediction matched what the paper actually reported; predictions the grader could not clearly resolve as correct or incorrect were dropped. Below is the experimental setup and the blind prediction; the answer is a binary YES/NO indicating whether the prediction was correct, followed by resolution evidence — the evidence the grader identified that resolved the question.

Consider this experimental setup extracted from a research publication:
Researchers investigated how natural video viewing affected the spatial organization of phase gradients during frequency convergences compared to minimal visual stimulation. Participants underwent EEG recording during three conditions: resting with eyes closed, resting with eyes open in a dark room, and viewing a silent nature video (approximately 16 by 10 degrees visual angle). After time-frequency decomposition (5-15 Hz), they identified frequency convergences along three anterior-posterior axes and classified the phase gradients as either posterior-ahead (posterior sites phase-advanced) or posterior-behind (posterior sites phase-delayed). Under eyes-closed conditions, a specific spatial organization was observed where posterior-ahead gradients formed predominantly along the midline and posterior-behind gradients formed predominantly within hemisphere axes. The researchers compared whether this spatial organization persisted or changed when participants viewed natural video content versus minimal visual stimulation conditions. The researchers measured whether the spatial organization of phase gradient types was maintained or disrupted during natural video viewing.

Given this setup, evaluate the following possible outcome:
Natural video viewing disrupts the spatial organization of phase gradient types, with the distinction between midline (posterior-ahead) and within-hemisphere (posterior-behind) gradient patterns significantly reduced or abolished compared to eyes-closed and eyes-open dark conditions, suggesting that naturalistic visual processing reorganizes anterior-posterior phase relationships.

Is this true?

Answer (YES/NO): YES